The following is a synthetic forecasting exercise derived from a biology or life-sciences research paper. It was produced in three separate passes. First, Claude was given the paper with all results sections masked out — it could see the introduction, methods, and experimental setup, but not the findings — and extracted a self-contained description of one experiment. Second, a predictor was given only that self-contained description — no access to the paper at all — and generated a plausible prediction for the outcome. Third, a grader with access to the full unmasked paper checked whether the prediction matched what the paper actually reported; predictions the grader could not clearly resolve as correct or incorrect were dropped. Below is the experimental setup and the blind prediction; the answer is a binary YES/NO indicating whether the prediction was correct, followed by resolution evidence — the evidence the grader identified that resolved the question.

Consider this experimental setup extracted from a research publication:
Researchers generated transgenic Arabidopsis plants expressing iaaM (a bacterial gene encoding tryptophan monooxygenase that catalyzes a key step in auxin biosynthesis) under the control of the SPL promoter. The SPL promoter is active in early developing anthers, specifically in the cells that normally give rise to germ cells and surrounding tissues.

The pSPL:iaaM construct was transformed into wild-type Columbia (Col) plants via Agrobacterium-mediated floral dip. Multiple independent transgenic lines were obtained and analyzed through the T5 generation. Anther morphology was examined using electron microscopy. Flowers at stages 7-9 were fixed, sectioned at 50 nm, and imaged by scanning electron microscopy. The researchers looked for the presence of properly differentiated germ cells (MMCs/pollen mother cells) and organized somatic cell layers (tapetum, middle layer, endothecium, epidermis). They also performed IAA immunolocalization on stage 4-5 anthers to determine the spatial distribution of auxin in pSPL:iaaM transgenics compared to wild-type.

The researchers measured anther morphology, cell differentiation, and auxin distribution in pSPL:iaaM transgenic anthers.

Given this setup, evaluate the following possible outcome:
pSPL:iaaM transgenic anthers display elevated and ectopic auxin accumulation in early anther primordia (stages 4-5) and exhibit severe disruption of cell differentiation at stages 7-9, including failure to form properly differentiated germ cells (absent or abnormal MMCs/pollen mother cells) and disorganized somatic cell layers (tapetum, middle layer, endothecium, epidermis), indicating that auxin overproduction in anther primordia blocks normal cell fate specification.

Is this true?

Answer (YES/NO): YES